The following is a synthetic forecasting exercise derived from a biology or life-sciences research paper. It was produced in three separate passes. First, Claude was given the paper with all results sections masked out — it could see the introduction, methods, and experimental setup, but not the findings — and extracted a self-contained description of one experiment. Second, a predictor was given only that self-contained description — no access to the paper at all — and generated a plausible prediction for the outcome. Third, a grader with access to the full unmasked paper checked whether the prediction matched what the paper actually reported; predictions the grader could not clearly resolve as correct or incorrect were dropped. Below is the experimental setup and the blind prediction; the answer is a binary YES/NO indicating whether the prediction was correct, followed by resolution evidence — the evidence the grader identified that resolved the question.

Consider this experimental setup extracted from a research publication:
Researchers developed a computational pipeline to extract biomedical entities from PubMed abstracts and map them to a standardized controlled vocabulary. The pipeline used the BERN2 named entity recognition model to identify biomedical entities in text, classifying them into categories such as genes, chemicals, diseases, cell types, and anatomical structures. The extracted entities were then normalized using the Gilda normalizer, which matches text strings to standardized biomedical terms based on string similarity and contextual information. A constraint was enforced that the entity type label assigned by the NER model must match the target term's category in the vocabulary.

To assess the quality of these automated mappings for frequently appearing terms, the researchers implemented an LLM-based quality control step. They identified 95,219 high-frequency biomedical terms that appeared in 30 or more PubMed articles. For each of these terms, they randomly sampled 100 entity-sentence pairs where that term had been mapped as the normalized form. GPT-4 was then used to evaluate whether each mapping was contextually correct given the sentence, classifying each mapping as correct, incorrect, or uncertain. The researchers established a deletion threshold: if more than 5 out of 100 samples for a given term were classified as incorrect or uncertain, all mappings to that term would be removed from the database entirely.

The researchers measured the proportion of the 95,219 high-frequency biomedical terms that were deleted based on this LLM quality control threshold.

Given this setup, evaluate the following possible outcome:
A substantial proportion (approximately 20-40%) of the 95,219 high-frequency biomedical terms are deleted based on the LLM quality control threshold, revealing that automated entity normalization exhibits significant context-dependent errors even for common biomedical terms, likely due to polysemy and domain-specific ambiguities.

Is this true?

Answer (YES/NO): YES